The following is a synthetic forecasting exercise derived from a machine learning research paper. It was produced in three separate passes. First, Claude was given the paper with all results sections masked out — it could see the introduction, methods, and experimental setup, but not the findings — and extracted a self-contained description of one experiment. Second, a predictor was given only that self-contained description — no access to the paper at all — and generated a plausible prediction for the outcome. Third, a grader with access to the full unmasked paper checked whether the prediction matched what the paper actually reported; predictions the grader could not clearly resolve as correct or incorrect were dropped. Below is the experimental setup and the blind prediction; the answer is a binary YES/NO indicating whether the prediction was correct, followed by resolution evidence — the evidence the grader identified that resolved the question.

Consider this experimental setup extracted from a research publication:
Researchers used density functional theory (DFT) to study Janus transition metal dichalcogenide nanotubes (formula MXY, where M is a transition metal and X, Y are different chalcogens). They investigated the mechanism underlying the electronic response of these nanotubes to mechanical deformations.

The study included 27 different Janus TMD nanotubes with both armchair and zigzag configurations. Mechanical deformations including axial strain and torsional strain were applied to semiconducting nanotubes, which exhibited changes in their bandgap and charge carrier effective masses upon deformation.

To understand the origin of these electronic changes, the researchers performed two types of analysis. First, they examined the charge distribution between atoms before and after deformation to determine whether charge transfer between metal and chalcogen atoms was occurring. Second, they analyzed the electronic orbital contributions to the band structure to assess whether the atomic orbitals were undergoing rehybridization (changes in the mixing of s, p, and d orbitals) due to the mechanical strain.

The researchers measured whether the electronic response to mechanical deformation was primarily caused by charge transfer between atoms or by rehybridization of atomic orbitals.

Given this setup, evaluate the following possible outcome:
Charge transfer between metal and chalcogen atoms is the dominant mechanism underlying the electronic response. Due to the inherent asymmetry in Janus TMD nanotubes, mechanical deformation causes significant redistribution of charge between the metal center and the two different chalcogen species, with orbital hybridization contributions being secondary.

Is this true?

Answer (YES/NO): NO